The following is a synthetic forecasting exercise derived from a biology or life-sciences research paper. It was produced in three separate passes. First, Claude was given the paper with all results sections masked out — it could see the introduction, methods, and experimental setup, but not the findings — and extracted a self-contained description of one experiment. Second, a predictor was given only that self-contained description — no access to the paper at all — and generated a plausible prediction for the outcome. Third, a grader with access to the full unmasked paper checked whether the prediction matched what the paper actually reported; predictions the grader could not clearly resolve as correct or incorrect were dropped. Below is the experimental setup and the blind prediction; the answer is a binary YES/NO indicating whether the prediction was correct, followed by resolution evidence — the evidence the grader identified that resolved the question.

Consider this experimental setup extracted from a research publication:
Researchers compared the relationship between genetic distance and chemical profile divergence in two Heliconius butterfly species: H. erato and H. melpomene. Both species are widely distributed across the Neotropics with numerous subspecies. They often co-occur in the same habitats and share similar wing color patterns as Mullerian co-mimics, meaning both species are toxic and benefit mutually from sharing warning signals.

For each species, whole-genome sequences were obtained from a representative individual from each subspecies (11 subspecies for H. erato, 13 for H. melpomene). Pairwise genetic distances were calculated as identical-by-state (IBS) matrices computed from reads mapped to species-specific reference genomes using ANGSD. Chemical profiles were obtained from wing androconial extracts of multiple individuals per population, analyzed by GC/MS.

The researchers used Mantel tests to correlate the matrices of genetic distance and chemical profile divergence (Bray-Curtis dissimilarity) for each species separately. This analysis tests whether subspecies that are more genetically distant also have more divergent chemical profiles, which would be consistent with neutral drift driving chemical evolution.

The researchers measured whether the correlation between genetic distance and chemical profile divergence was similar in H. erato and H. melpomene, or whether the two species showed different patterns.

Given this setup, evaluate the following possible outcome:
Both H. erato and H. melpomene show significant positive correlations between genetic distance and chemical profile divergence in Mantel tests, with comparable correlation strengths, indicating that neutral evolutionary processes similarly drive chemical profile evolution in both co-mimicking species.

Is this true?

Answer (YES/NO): NO